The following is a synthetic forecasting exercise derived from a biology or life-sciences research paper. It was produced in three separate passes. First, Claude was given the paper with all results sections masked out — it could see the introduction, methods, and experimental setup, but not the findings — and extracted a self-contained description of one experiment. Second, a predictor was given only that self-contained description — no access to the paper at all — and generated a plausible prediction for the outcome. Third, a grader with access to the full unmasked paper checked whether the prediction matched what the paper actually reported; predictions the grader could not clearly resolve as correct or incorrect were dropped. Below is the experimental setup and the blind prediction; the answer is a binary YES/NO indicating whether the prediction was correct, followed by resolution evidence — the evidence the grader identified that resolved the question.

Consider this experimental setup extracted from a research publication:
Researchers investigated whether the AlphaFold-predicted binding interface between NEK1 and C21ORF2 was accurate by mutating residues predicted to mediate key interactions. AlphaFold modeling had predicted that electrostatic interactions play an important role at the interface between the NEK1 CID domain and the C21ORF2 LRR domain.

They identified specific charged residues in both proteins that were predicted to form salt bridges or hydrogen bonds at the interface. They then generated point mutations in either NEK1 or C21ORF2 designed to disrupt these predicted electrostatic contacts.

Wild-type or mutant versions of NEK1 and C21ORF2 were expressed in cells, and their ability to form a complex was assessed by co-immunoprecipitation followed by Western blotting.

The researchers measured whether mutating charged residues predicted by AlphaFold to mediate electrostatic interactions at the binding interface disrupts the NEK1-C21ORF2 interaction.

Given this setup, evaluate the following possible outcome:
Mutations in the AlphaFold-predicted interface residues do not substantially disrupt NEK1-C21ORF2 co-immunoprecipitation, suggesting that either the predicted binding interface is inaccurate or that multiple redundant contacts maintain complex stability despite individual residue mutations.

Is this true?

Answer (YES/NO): NO